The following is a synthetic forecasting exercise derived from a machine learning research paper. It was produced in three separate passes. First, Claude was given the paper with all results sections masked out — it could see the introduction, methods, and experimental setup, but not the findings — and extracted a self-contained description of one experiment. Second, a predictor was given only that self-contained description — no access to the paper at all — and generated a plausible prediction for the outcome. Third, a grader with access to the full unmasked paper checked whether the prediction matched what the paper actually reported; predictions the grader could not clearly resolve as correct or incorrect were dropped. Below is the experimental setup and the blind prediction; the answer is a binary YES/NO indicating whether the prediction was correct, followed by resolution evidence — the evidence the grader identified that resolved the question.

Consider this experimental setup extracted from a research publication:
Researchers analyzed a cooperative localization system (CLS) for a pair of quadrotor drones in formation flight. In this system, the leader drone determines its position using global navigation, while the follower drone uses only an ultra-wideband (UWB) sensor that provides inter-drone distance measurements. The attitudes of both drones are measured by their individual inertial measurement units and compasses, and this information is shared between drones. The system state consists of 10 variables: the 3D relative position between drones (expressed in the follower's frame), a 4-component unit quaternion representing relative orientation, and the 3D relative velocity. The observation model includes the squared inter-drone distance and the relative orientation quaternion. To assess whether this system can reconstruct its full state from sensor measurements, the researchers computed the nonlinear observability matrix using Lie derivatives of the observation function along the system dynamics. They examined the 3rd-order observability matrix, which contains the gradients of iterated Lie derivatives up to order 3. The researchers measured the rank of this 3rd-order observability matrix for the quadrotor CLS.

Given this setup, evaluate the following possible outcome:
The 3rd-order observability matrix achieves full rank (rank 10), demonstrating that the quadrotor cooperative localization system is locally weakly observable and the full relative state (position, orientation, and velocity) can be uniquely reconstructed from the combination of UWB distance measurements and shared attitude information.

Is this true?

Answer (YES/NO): YES